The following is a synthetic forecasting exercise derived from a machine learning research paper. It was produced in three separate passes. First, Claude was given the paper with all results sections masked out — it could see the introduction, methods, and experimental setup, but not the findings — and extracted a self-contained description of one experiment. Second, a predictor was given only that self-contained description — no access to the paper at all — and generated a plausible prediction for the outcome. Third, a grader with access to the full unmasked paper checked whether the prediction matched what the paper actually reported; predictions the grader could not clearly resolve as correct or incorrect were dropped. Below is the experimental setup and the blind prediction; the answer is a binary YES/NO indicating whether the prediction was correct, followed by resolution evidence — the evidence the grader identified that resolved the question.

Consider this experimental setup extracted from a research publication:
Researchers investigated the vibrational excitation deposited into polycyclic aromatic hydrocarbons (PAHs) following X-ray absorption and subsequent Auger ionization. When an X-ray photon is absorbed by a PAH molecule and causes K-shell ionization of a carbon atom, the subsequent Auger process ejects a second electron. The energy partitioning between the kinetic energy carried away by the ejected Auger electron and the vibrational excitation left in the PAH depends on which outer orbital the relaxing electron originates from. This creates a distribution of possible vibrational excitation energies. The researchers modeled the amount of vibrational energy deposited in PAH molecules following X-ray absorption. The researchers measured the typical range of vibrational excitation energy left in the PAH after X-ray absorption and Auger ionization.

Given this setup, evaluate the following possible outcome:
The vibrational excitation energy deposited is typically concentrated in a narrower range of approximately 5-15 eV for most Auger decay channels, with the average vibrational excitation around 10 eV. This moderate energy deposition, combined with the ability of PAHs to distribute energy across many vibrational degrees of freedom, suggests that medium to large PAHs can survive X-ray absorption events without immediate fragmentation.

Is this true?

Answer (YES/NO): NO